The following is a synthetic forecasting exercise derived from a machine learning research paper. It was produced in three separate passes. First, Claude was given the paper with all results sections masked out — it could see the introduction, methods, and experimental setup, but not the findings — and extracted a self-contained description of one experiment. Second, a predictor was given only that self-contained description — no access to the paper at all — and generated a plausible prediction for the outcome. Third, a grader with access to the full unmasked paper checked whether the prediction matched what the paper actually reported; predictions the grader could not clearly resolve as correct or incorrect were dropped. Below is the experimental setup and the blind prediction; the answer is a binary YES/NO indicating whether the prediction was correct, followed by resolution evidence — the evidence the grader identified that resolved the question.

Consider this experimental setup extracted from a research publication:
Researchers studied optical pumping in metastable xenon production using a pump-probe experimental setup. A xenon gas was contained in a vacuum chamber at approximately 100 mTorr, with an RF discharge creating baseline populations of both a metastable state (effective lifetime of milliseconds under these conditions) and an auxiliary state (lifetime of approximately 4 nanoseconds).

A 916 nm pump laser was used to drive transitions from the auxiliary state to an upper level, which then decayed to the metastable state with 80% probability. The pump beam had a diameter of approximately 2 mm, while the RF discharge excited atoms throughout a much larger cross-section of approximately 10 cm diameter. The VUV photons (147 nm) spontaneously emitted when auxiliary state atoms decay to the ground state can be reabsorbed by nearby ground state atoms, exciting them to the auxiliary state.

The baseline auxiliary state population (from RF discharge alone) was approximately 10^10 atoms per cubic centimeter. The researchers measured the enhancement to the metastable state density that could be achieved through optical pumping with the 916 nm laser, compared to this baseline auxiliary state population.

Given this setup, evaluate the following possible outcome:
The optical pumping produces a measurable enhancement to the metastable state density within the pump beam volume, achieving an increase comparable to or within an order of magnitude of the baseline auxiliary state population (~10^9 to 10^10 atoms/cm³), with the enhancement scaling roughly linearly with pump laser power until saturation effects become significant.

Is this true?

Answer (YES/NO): YES